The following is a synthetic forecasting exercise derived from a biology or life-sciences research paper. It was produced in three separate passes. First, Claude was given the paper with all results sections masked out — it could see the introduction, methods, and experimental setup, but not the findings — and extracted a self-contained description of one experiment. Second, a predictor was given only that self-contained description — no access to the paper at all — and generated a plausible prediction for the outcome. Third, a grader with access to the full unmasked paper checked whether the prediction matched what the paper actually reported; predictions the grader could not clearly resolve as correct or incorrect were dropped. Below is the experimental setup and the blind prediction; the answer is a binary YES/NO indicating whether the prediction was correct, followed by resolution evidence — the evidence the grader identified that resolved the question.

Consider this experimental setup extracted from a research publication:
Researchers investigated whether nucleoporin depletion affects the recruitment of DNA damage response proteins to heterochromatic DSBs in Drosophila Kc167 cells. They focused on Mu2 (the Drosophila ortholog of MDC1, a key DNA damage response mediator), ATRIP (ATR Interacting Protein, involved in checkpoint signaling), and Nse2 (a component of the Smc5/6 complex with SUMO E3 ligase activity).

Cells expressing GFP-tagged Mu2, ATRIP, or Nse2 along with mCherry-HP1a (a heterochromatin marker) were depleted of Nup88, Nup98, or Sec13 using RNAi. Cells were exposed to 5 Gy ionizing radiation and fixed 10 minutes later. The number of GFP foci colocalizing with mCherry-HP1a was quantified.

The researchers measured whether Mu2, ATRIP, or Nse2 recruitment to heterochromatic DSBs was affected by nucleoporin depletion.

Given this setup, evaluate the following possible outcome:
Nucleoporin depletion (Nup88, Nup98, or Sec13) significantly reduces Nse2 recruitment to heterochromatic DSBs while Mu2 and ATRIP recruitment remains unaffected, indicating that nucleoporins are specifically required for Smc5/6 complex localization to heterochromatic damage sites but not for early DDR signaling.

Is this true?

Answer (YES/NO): NO